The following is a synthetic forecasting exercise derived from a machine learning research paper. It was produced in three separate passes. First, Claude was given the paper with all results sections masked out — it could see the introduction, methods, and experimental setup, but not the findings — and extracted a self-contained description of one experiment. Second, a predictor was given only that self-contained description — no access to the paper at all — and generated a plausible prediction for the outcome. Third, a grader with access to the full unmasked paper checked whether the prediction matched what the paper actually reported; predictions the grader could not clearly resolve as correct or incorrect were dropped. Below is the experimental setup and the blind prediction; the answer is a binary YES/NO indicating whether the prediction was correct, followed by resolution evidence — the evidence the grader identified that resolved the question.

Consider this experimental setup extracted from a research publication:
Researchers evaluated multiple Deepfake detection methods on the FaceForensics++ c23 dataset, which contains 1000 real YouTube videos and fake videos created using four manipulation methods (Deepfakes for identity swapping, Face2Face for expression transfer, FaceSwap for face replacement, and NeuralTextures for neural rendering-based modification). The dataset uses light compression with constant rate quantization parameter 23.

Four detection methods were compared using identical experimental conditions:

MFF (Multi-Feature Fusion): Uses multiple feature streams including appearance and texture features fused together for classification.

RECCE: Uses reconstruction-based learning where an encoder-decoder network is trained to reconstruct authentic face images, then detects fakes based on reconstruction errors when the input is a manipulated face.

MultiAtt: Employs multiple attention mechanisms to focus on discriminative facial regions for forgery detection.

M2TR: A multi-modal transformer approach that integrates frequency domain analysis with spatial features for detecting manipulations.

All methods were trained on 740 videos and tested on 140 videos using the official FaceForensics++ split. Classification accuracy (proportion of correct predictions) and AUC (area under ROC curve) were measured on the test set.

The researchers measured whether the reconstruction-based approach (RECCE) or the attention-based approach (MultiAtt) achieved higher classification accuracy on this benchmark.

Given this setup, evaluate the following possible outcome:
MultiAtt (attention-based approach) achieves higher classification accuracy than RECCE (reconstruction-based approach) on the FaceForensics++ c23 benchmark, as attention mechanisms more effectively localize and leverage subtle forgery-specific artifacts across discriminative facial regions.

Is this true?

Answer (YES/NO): YES